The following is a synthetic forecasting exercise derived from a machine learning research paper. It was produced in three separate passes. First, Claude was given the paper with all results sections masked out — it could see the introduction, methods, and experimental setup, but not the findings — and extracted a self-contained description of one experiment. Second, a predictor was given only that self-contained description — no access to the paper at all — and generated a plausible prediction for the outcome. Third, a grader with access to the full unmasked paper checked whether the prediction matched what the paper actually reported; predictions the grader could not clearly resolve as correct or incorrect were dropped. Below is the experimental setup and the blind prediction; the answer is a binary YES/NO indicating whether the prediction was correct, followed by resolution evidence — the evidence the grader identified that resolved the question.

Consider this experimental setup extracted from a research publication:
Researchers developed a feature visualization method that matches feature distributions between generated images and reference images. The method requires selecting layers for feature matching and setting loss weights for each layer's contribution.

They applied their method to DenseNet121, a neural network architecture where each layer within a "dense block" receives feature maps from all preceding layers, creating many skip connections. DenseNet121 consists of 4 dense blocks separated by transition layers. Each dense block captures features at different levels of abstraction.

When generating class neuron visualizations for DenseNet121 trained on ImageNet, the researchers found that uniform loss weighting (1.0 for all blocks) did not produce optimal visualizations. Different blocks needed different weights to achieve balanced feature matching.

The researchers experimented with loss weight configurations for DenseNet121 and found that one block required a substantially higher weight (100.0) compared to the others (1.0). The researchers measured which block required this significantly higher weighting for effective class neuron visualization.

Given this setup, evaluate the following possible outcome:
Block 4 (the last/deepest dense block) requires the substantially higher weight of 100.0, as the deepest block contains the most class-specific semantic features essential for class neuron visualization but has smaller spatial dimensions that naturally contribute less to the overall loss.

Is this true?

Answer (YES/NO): YES